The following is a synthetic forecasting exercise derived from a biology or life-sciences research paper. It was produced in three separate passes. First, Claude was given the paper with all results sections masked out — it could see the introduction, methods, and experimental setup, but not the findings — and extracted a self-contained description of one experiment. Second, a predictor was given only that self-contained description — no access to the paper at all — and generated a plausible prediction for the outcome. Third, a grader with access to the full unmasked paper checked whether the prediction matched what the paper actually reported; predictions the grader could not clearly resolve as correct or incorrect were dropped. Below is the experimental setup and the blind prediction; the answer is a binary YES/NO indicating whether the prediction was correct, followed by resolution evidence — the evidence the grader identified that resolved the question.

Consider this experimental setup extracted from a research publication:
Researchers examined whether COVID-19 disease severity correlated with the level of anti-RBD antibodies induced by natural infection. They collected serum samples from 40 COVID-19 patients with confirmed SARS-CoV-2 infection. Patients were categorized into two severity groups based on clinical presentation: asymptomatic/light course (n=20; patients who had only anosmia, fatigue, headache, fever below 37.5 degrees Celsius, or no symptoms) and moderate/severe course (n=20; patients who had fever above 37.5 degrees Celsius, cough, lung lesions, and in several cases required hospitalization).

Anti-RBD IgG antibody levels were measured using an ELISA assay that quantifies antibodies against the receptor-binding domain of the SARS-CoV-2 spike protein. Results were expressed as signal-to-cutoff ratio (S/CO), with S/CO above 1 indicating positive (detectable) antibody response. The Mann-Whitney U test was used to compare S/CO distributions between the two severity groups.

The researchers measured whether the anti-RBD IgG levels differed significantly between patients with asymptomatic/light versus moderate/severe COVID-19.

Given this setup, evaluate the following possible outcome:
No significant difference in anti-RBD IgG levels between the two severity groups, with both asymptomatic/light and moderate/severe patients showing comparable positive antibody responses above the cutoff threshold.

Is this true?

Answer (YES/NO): NO